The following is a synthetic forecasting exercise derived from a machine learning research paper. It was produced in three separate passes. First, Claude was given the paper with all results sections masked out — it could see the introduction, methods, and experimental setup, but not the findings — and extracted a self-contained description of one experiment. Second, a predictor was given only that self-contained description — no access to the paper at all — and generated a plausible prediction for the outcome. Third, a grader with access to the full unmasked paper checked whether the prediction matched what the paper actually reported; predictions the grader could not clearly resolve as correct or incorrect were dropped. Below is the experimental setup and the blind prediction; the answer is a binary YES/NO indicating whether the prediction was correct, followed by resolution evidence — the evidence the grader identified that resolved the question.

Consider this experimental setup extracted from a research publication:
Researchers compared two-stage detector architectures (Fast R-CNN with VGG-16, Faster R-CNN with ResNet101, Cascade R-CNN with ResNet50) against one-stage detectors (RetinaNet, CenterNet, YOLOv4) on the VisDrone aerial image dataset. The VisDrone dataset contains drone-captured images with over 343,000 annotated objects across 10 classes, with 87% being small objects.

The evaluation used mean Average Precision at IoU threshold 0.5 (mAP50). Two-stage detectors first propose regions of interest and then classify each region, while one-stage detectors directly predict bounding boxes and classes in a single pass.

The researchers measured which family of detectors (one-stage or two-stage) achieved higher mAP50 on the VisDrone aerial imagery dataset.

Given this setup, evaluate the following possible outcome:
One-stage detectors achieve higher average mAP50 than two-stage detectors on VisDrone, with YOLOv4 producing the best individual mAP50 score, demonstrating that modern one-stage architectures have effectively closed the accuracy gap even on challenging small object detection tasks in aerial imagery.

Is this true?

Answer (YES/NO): YES